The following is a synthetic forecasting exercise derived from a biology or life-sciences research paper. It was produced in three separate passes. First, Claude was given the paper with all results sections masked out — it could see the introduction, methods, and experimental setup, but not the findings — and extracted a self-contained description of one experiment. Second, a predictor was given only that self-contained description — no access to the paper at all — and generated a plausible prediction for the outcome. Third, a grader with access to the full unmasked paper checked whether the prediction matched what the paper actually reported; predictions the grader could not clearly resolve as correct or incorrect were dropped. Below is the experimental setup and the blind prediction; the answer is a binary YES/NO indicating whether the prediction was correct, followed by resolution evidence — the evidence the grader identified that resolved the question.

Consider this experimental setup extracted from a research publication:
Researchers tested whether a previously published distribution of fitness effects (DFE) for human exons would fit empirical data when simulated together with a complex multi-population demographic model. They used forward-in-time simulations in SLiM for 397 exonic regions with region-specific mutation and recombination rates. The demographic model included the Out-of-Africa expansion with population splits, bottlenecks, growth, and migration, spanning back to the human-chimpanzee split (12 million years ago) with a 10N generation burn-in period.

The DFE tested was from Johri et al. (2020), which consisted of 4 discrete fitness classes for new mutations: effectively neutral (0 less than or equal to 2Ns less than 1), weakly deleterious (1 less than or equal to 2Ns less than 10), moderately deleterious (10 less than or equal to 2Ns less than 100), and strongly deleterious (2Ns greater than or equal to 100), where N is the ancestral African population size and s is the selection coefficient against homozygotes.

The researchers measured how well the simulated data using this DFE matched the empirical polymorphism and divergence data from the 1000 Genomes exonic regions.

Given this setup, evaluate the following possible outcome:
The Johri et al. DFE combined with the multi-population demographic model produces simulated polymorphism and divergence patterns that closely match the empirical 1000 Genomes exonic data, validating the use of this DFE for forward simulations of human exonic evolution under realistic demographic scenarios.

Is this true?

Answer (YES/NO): YES